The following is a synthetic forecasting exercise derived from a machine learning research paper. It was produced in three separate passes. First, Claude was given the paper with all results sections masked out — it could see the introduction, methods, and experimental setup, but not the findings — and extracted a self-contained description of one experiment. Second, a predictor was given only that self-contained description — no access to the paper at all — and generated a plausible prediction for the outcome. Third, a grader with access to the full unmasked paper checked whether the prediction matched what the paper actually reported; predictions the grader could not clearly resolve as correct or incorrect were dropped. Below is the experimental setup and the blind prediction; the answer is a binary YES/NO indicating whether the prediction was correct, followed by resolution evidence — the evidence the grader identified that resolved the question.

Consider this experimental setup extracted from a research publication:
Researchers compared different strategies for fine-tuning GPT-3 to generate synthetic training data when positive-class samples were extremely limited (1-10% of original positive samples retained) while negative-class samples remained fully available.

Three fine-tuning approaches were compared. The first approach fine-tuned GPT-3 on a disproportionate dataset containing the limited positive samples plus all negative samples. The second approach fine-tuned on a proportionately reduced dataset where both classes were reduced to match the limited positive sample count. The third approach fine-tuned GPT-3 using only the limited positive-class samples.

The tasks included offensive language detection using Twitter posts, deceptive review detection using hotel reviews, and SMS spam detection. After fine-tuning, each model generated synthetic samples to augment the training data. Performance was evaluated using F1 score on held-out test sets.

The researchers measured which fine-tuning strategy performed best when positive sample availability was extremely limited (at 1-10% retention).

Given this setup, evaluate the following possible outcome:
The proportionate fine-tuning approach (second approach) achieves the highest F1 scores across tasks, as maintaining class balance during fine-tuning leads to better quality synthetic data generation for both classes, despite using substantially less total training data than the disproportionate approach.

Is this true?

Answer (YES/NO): NO